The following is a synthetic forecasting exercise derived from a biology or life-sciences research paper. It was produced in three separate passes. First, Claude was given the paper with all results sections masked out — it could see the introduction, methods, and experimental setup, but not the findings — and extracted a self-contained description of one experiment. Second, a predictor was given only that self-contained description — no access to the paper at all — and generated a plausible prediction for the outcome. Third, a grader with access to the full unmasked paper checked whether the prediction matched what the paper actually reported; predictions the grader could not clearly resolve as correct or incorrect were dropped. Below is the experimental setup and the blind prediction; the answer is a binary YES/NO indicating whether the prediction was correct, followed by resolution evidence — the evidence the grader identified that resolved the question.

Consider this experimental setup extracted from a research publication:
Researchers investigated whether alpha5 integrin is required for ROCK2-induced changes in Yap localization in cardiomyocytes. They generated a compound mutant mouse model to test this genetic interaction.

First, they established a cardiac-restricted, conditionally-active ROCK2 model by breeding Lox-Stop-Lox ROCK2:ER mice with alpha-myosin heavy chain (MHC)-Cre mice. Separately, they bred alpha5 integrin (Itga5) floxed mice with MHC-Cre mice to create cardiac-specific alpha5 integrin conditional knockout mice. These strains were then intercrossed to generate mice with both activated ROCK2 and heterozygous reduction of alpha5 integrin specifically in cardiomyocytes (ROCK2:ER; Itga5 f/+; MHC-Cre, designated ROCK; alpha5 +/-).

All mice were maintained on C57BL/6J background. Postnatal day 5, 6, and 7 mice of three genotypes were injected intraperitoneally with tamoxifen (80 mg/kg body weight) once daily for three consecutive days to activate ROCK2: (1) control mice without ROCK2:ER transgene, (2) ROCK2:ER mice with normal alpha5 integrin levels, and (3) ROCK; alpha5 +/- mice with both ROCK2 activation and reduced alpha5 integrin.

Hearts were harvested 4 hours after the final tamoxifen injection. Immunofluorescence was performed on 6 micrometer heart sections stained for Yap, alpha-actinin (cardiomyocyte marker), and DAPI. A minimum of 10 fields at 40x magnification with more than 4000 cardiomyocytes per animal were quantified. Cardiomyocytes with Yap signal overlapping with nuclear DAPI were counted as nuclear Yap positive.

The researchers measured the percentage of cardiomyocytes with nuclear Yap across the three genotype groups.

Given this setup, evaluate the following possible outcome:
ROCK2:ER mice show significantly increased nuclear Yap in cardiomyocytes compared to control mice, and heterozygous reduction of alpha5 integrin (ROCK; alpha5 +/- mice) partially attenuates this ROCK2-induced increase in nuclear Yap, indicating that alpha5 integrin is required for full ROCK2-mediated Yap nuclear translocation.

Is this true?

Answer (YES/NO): YES